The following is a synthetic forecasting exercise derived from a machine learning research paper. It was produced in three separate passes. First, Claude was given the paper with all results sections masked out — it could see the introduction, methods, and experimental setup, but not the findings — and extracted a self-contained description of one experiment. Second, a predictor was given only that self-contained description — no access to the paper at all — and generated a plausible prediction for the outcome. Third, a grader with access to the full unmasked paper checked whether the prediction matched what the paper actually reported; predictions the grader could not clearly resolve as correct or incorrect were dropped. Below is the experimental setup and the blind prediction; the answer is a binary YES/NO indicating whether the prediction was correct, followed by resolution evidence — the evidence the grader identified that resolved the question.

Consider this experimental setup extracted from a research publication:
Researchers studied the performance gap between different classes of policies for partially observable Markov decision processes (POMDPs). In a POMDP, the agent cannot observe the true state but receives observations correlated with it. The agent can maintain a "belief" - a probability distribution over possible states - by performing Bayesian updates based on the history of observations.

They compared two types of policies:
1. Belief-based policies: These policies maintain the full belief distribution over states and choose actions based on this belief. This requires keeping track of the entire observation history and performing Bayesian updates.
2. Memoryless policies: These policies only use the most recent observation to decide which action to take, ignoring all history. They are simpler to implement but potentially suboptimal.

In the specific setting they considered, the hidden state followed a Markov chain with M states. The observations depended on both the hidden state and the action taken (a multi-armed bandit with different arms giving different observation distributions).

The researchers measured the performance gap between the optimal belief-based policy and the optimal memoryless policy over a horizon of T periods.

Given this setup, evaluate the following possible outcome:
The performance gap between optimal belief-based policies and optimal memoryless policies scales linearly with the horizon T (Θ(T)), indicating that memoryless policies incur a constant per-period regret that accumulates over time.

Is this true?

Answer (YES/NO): YES